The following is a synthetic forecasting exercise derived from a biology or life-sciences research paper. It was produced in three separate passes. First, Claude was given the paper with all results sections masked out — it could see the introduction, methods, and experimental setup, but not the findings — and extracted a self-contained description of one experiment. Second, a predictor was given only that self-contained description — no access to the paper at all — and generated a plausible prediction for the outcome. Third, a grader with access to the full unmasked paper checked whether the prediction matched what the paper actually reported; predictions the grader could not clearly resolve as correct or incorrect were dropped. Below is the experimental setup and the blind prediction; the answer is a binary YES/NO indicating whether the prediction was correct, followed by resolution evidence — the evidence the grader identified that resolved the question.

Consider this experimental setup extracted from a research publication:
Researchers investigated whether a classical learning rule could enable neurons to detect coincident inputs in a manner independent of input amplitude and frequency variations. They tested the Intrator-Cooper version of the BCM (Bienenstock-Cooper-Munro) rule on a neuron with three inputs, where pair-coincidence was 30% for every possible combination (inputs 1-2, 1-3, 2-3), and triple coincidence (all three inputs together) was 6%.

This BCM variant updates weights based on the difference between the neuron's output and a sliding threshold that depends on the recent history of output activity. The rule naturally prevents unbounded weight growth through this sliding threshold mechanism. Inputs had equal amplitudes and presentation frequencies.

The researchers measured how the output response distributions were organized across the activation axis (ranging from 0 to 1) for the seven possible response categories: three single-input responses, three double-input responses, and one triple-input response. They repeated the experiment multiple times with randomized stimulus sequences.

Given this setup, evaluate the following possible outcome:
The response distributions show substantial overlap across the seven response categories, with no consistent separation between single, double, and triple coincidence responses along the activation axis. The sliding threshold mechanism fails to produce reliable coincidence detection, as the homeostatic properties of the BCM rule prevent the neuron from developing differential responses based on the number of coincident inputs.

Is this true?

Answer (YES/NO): NO